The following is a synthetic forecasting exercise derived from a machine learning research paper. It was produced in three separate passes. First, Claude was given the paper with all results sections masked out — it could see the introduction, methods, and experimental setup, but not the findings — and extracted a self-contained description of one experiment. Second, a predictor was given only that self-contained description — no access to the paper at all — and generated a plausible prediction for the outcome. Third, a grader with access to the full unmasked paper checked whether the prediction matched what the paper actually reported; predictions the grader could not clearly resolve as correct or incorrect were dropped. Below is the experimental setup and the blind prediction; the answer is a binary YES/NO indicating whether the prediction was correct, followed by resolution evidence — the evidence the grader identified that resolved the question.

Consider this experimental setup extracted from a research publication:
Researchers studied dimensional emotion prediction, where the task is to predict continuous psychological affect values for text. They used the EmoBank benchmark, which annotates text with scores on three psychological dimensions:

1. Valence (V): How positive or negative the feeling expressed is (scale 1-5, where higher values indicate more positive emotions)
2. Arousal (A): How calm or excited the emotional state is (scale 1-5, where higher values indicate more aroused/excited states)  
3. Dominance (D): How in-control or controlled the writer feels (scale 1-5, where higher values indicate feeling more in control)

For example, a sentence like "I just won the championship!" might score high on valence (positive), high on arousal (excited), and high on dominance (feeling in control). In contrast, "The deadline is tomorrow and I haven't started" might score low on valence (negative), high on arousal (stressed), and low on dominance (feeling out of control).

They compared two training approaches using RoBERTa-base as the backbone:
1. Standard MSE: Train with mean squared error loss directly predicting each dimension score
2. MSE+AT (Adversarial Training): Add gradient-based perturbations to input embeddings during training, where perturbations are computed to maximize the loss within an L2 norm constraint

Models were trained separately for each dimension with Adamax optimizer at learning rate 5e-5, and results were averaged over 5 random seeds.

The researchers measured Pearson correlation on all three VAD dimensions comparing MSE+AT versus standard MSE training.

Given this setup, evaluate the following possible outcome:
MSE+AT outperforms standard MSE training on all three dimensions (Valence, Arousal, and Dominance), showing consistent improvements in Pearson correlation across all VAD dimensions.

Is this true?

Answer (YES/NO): YES